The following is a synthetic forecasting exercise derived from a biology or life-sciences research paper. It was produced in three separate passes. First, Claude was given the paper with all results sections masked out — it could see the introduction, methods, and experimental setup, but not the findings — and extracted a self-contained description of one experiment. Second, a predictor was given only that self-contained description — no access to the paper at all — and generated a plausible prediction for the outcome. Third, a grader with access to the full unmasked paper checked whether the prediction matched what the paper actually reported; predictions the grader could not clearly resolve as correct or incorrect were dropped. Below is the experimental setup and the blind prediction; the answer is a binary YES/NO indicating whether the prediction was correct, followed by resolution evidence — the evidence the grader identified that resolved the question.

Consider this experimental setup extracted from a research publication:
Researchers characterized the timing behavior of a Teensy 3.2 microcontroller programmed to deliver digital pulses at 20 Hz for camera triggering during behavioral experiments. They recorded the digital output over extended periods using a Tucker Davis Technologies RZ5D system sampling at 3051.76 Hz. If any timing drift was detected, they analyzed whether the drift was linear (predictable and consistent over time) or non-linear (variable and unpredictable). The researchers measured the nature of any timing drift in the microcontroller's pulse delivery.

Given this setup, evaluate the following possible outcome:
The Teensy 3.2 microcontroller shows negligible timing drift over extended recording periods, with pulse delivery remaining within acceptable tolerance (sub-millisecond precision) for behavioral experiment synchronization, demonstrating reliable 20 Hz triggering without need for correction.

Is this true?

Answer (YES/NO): NO